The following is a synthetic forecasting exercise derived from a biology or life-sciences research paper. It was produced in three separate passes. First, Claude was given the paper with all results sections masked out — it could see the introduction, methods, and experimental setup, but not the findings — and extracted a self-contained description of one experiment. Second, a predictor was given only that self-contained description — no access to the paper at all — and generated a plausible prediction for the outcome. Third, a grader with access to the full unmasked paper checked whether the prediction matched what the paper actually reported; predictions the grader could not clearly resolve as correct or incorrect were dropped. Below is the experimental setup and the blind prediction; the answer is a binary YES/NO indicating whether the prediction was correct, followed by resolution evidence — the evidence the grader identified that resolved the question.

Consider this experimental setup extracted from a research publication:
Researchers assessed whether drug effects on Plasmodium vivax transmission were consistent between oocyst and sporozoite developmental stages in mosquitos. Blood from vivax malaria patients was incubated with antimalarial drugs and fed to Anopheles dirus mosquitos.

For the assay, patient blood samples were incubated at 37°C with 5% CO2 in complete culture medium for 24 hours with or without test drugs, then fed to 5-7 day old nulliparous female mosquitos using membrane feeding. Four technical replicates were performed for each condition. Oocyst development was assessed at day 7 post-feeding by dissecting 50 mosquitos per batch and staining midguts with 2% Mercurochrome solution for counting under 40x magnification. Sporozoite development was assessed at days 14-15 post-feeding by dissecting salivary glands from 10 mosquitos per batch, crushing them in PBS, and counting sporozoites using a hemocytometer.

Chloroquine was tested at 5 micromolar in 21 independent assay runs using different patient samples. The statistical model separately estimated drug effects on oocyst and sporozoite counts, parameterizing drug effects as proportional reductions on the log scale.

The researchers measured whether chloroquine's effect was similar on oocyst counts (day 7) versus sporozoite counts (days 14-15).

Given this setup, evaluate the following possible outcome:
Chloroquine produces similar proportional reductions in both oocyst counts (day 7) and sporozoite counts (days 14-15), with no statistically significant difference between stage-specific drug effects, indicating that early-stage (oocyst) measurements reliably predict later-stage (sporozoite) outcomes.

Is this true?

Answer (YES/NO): YES